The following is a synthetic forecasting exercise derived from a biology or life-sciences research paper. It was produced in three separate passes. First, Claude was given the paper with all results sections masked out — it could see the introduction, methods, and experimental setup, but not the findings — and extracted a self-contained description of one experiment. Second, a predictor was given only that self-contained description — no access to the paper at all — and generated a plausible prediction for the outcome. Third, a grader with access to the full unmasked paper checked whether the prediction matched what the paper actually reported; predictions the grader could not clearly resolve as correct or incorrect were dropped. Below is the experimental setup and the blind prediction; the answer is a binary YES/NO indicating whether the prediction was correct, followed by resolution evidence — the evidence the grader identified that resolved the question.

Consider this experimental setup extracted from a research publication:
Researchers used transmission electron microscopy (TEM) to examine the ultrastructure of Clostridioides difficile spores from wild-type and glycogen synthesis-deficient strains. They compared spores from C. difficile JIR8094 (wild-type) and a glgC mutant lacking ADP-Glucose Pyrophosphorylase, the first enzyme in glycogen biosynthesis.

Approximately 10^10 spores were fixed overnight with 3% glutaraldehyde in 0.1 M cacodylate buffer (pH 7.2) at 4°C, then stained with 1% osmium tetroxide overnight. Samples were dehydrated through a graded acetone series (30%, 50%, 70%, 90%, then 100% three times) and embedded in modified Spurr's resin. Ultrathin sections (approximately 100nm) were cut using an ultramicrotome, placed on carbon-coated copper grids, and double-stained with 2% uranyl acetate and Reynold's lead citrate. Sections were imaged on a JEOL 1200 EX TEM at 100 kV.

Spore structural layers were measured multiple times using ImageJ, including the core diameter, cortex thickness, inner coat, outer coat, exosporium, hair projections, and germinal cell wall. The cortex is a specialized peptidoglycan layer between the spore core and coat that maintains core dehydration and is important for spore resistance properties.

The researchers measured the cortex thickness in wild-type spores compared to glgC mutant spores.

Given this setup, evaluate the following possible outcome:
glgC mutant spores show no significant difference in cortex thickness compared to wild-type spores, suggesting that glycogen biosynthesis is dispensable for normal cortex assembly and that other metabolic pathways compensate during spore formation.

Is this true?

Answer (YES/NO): NO